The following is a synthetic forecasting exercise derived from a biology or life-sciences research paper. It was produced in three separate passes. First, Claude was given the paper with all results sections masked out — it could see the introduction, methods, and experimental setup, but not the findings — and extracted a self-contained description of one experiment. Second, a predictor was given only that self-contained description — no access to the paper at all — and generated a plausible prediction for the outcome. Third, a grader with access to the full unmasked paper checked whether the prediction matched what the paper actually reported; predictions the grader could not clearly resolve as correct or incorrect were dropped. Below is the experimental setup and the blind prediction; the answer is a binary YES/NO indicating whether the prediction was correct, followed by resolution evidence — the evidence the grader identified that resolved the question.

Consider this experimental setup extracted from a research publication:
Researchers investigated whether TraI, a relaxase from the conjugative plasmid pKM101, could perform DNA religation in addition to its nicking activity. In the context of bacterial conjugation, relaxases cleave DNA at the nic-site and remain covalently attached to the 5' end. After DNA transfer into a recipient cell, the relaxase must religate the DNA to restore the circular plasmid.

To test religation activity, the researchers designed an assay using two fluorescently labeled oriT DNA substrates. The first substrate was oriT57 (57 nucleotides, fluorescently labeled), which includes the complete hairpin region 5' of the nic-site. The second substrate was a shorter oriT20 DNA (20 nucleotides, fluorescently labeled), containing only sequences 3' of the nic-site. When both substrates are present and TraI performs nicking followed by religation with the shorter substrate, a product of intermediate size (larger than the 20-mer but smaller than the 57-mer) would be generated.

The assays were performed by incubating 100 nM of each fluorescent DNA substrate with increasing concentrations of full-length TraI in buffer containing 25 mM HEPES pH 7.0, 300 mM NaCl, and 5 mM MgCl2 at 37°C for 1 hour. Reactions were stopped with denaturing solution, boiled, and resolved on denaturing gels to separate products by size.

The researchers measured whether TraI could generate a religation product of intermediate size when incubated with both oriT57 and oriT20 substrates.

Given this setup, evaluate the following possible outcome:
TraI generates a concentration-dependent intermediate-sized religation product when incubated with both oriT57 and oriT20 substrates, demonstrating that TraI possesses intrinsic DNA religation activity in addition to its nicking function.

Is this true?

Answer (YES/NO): YES